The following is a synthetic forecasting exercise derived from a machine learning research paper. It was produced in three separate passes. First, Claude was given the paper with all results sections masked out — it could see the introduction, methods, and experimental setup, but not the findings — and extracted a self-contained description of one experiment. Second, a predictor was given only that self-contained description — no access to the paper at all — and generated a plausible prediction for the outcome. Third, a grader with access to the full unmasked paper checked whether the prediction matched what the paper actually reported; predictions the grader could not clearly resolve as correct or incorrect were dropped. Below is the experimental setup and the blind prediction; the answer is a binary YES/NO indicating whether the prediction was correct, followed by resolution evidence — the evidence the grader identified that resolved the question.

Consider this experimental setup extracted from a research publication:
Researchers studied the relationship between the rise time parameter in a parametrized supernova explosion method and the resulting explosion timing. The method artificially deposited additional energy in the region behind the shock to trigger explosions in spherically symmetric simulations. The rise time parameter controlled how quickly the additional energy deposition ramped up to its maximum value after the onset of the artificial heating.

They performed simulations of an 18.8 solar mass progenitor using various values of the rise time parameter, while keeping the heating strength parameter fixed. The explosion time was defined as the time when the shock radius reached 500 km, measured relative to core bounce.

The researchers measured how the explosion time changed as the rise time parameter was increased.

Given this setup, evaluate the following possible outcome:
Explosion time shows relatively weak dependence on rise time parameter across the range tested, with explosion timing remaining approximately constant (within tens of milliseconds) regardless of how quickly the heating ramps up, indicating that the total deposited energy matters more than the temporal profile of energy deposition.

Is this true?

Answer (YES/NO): NO